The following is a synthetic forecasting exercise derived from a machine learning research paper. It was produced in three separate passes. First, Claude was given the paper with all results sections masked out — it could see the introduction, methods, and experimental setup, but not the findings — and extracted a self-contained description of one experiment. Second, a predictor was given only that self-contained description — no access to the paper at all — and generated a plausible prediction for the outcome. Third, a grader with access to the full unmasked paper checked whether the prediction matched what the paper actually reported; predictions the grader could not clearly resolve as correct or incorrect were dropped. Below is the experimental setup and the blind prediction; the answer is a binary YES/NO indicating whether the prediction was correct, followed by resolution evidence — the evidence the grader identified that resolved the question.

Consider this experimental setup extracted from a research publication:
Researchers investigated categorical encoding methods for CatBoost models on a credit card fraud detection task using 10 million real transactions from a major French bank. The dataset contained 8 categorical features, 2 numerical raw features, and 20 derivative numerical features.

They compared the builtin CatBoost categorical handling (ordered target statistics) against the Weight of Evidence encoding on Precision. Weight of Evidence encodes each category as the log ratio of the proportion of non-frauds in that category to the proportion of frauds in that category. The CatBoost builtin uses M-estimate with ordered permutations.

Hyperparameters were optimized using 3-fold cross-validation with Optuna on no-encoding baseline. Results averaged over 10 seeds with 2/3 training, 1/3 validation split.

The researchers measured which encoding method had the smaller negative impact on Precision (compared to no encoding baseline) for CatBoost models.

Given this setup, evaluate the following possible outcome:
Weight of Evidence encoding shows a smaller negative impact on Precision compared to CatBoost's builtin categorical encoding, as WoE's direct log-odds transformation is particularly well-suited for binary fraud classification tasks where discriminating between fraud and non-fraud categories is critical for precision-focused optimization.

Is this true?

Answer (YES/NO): YES